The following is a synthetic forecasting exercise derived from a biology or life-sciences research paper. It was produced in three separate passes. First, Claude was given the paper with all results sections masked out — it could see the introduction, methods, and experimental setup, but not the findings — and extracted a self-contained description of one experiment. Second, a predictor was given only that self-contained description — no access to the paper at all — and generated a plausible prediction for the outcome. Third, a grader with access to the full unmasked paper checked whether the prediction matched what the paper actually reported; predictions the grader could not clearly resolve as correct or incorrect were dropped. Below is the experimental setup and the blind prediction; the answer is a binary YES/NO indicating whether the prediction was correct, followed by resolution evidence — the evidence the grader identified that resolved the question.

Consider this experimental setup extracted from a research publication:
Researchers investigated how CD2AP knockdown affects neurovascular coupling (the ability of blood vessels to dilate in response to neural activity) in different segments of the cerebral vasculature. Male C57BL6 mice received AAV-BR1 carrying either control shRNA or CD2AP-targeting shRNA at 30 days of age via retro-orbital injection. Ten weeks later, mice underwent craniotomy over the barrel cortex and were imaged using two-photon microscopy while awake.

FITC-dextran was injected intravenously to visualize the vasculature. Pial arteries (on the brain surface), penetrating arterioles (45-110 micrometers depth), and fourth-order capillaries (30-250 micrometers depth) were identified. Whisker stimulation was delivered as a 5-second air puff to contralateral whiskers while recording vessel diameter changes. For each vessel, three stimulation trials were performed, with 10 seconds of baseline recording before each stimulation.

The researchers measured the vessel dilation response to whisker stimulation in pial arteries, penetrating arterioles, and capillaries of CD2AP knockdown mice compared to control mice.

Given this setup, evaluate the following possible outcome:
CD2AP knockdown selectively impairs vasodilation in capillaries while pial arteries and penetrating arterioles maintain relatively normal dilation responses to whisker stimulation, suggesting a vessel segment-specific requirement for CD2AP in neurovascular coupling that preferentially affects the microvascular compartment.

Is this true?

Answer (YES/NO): NO